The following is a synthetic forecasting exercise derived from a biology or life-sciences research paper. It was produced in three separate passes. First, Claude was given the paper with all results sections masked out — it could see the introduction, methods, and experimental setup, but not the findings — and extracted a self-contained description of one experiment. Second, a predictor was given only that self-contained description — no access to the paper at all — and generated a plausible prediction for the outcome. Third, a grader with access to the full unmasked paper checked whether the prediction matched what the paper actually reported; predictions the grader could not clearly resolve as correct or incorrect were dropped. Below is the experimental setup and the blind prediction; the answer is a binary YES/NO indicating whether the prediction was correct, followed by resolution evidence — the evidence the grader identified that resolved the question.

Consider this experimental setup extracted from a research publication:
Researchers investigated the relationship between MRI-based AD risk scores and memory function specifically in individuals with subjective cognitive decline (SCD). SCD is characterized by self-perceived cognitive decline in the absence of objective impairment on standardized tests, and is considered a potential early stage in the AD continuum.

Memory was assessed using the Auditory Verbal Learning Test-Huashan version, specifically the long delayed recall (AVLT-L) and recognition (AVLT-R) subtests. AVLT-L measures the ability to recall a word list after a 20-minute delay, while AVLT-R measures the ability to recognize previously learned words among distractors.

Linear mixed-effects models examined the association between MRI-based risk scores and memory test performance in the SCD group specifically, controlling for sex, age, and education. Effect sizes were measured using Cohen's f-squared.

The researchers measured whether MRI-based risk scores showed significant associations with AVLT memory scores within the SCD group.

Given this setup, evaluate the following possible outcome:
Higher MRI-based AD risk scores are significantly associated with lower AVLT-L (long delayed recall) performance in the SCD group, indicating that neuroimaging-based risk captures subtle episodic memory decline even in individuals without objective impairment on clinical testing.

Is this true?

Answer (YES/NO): NO